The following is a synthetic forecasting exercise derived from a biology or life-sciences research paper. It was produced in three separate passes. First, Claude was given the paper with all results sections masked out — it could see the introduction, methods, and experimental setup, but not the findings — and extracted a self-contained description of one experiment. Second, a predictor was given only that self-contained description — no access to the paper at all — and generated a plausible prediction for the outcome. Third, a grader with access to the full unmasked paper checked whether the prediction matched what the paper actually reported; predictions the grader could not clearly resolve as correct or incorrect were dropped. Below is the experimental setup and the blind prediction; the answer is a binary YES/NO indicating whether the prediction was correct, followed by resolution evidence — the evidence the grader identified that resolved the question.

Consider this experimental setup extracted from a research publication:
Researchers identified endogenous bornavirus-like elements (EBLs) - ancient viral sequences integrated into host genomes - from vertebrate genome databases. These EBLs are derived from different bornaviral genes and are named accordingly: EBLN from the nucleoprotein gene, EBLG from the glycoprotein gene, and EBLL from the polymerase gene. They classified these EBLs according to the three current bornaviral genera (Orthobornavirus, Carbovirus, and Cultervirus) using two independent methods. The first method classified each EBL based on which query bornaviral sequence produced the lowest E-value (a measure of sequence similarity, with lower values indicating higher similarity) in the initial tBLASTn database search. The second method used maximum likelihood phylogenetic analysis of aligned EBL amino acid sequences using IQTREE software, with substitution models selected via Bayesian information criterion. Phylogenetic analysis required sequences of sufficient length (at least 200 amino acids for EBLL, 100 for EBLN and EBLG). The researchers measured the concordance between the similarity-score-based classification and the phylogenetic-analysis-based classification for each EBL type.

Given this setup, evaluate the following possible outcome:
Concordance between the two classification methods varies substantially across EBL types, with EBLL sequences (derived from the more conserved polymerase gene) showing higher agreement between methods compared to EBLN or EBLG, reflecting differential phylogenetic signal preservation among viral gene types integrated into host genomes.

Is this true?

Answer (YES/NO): NO